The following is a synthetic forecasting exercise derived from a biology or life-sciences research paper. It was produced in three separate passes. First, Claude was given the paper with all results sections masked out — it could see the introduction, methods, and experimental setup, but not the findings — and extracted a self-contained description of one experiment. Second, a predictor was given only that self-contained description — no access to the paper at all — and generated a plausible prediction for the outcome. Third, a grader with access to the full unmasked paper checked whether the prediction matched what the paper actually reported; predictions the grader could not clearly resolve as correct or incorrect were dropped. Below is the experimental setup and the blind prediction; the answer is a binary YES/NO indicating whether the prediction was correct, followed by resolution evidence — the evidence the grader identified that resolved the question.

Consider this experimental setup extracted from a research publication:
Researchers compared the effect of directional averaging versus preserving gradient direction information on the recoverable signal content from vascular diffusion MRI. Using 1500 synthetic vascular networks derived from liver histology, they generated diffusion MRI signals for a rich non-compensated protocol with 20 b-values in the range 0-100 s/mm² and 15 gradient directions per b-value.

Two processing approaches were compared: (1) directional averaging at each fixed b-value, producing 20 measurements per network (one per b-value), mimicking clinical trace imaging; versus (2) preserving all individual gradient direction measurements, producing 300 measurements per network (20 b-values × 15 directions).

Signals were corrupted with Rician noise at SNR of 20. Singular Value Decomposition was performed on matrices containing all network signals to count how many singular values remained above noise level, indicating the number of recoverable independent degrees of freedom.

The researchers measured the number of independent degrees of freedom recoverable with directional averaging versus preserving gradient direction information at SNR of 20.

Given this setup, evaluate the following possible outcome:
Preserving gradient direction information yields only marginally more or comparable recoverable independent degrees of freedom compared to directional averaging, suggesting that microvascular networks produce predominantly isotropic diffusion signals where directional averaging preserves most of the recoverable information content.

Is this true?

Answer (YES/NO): NO